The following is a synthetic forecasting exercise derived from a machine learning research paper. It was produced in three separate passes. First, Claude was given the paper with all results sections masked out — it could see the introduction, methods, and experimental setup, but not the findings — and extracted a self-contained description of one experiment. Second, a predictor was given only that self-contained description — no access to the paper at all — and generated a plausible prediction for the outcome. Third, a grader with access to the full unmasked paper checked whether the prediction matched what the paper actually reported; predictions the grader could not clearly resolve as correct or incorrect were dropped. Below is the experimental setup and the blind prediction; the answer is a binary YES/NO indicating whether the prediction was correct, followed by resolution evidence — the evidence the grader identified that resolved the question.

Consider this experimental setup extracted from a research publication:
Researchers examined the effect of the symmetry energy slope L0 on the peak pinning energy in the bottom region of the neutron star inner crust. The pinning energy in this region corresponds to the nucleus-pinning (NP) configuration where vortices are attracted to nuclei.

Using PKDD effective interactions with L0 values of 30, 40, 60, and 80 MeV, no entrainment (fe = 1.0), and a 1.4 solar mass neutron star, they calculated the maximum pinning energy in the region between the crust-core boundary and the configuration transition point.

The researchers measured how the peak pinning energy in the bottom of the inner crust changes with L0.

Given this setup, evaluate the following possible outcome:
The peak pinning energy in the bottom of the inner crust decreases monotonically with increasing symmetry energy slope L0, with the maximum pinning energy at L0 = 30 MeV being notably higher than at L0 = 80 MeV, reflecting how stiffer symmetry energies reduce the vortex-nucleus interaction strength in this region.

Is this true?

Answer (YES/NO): YES